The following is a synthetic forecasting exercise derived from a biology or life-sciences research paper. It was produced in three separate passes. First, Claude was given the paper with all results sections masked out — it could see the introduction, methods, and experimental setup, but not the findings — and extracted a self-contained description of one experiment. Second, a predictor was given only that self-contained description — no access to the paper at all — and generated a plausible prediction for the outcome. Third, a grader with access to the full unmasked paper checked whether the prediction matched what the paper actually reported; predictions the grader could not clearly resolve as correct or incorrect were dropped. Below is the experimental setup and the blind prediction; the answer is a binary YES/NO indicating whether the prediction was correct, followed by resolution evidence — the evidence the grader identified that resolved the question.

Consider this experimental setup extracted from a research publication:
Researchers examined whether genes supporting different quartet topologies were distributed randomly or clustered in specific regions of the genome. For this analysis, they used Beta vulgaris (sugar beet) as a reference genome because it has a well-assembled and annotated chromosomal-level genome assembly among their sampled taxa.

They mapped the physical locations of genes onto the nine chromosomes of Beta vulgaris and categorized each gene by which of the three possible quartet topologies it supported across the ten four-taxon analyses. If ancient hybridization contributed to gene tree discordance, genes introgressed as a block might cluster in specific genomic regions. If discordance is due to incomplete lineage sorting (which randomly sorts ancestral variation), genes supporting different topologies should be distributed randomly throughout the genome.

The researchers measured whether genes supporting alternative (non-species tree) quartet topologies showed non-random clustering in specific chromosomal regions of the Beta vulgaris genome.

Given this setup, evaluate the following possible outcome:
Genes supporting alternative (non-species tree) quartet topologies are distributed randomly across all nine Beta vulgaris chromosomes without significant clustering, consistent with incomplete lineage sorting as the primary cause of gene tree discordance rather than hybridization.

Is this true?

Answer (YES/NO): YES